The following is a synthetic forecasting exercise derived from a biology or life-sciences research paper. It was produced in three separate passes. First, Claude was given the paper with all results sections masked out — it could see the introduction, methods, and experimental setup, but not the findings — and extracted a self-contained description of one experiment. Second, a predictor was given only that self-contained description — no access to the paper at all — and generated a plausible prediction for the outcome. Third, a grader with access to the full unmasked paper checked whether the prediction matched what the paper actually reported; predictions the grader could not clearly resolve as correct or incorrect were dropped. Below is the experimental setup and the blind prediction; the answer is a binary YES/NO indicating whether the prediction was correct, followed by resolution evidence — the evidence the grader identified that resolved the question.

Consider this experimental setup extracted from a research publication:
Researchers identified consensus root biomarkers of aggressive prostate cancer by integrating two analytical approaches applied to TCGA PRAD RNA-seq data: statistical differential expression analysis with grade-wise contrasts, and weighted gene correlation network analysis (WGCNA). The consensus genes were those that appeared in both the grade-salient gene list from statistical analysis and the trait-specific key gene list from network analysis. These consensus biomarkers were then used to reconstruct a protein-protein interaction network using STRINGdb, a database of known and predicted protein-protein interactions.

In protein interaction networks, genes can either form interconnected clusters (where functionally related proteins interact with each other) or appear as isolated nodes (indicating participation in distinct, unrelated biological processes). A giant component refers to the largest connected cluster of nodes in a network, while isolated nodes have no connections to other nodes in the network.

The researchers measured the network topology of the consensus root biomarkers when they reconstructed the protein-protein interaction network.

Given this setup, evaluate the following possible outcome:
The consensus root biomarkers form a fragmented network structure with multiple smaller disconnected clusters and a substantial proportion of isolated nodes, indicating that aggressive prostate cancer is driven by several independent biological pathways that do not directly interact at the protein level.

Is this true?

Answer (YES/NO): NO